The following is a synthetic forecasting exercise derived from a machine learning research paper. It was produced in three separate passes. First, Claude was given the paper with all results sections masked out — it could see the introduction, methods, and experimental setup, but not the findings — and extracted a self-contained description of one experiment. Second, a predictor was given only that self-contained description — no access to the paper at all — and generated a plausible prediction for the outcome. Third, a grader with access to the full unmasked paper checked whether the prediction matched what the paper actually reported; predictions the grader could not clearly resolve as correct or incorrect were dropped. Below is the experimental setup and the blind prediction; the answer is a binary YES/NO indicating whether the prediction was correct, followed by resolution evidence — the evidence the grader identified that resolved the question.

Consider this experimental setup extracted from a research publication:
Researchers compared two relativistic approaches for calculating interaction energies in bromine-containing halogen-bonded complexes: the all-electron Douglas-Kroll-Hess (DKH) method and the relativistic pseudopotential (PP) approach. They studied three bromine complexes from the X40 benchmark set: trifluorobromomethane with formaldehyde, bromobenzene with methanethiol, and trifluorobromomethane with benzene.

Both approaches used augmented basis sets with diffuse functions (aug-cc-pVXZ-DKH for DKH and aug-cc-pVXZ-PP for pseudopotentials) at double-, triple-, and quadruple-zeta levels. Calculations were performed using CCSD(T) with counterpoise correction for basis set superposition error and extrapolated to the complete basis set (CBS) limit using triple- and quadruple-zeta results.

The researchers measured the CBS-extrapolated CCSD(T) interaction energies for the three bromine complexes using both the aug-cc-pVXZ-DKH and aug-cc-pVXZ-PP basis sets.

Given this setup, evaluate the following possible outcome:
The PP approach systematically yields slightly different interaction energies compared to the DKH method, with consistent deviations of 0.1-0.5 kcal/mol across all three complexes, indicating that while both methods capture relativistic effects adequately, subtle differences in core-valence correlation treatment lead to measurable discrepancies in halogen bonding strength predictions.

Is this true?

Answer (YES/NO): NO